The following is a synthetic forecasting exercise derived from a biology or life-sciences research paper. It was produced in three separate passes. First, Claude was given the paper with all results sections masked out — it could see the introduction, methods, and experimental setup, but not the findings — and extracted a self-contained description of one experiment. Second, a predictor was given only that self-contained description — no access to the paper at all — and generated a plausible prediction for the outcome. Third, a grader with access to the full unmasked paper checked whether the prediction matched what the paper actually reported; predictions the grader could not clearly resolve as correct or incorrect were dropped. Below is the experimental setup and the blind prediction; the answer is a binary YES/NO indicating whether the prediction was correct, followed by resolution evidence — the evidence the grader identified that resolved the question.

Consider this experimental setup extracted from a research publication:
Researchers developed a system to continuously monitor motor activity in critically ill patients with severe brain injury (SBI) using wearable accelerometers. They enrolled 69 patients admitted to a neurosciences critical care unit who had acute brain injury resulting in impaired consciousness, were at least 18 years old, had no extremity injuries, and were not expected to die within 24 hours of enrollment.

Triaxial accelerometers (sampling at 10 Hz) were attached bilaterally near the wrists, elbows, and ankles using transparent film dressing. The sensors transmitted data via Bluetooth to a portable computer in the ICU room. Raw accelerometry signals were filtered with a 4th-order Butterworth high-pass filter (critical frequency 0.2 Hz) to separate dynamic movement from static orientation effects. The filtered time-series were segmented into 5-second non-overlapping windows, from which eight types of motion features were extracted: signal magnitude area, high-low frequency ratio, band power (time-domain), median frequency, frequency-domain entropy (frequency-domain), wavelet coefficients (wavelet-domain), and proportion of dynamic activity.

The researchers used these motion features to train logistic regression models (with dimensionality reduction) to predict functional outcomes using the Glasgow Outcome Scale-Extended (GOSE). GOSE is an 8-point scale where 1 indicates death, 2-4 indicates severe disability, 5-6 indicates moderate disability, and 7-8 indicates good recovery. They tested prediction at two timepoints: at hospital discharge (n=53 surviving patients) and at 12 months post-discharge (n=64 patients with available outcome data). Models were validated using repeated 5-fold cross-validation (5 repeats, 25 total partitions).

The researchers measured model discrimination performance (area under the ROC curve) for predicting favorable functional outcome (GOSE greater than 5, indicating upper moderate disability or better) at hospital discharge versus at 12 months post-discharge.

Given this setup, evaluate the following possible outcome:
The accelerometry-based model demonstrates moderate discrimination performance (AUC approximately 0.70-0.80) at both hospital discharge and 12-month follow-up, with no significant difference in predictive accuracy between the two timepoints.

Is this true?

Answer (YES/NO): NO